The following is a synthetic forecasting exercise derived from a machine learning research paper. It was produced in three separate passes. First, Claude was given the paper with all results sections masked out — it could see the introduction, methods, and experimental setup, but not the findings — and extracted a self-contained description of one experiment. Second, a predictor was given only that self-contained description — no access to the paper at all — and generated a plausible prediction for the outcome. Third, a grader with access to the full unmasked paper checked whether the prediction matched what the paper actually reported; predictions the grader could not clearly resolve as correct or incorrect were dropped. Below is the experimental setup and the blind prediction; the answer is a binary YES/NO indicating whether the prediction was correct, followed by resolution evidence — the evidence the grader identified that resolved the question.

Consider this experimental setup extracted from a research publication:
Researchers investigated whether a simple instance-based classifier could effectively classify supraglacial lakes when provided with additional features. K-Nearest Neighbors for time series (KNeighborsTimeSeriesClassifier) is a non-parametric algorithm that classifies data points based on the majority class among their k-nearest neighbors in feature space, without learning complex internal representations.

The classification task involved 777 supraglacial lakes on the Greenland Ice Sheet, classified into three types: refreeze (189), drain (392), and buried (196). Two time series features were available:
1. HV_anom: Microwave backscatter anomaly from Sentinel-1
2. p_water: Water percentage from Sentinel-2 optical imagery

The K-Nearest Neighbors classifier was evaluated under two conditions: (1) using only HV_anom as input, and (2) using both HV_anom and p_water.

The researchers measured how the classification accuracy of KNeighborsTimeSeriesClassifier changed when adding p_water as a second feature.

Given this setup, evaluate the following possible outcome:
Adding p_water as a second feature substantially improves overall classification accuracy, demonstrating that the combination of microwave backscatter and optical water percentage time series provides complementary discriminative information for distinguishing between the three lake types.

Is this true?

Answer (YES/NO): NO